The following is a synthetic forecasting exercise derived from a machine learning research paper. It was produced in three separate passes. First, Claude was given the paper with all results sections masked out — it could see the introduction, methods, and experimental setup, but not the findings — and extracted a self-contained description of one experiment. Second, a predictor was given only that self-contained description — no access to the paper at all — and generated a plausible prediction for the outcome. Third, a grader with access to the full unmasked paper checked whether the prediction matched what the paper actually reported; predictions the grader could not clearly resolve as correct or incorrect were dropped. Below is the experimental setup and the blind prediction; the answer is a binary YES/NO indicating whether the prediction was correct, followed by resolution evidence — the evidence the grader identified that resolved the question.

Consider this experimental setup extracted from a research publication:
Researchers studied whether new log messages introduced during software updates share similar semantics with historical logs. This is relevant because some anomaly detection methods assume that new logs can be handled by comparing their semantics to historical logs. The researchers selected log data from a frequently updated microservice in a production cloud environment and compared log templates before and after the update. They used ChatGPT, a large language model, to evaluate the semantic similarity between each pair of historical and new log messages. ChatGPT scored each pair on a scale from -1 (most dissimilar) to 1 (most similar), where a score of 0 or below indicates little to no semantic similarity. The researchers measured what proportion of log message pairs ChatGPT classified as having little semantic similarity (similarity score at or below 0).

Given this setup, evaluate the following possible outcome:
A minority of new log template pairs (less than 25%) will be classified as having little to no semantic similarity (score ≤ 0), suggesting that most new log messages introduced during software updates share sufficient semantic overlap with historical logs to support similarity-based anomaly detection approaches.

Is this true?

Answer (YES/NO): NO